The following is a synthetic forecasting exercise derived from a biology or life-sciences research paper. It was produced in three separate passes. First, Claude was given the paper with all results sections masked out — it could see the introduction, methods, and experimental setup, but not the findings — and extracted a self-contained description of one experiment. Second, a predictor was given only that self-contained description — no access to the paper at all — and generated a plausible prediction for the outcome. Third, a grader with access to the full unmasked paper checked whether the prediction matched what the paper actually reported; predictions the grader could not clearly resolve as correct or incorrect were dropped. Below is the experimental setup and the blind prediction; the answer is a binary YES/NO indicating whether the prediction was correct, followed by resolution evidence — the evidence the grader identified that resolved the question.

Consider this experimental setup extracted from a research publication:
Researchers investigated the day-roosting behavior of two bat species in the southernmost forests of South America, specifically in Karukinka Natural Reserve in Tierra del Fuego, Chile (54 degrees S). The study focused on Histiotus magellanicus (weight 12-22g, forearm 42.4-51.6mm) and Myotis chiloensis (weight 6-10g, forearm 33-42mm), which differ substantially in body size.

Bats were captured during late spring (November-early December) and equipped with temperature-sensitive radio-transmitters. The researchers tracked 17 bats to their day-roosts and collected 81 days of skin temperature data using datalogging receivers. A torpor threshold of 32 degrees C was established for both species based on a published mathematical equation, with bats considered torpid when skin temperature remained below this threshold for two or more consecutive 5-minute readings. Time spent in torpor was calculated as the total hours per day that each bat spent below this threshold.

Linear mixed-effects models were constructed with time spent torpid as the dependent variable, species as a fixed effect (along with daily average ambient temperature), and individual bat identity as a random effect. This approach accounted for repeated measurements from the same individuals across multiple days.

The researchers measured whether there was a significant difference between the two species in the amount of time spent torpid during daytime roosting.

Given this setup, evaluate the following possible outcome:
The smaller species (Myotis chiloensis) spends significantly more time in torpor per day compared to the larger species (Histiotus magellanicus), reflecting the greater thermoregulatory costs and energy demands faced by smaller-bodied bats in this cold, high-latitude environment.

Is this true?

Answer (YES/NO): NO